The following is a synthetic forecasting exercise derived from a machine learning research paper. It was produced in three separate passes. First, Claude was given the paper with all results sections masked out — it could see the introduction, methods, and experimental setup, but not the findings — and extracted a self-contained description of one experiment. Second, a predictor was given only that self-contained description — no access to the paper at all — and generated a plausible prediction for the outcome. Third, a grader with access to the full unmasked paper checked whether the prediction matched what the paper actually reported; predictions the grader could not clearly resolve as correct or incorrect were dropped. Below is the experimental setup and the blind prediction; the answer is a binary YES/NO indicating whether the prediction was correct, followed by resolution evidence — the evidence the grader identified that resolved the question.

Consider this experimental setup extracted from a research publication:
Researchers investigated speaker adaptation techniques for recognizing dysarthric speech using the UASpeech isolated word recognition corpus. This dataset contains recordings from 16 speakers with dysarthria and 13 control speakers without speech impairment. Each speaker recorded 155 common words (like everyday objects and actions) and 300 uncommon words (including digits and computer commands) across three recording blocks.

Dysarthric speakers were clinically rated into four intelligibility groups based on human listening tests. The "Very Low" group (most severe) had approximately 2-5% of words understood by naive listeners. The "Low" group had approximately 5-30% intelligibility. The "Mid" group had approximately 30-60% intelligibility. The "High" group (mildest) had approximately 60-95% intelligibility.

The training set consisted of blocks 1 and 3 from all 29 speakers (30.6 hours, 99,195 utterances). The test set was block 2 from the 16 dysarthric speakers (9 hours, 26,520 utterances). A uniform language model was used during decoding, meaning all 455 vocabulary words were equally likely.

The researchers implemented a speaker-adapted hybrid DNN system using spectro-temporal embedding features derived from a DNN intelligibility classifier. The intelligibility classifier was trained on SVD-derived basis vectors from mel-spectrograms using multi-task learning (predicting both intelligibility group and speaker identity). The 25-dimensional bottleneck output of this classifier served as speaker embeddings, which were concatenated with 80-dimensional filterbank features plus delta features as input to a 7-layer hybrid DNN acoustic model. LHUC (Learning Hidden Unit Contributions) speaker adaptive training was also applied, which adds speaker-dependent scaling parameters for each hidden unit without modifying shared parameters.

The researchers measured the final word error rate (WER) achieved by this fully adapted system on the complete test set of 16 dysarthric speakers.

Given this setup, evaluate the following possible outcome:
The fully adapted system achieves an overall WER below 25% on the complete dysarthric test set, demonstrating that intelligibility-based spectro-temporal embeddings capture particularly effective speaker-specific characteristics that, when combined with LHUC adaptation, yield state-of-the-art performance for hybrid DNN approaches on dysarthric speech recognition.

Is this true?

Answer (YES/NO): NO